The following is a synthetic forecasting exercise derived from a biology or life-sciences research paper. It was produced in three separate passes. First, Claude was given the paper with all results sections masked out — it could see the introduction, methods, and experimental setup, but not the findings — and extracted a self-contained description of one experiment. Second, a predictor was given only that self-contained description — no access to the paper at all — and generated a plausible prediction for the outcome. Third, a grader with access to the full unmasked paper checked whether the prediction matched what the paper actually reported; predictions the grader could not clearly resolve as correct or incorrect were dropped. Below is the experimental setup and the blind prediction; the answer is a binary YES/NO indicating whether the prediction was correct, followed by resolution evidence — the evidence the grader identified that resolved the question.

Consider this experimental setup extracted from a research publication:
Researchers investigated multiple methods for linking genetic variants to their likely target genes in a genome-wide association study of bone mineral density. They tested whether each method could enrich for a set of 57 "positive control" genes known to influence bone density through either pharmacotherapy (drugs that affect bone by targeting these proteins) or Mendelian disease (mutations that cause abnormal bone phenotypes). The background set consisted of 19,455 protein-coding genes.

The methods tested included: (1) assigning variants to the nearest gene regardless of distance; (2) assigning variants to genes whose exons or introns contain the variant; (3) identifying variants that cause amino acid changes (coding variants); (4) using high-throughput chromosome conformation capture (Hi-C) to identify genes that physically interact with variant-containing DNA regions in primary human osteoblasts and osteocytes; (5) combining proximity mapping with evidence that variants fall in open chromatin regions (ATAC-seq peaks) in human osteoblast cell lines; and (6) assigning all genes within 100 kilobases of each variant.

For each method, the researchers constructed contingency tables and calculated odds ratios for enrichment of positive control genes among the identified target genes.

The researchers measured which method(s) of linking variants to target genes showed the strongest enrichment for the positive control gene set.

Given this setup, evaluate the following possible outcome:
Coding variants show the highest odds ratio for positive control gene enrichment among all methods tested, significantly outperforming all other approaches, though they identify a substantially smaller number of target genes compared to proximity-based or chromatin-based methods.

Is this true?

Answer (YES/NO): NO